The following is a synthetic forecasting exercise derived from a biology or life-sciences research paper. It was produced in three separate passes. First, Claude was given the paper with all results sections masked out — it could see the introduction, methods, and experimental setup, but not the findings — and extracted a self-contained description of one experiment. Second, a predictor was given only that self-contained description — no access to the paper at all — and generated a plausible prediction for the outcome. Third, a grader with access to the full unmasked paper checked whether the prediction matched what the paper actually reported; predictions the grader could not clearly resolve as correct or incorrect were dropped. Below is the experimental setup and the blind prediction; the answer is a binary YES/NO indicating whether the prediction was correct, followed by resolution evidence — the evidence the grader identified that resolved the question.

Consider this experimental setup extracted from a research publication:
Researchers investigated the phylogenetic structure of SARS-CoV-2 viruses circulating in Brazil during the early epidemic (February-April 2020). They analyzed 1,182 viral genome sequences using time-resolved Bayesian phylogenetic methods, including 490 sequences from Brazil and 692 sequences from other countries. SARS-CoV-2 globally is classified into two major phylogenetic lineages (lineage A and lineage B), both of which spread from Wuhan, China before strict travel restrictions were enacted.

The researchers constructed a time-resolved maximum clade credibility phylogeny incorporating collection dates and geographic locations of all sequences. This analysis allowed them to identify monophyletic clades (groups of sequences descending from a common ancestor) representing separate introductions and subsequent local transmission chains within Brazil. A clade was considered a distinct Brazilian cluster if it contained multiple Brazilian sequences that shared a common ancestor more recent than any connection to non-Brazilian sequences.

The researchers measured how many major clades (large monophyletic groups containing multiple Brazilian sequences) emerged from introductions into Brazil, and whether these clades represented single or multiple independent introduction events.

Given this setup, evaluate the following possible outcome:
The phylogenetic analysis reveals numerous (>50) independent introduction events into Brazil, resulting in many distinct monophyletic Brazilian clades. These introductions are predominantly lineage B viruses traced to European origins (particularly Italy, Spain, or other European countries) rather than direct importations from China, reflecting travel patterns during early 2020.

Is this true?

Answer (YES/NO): NO